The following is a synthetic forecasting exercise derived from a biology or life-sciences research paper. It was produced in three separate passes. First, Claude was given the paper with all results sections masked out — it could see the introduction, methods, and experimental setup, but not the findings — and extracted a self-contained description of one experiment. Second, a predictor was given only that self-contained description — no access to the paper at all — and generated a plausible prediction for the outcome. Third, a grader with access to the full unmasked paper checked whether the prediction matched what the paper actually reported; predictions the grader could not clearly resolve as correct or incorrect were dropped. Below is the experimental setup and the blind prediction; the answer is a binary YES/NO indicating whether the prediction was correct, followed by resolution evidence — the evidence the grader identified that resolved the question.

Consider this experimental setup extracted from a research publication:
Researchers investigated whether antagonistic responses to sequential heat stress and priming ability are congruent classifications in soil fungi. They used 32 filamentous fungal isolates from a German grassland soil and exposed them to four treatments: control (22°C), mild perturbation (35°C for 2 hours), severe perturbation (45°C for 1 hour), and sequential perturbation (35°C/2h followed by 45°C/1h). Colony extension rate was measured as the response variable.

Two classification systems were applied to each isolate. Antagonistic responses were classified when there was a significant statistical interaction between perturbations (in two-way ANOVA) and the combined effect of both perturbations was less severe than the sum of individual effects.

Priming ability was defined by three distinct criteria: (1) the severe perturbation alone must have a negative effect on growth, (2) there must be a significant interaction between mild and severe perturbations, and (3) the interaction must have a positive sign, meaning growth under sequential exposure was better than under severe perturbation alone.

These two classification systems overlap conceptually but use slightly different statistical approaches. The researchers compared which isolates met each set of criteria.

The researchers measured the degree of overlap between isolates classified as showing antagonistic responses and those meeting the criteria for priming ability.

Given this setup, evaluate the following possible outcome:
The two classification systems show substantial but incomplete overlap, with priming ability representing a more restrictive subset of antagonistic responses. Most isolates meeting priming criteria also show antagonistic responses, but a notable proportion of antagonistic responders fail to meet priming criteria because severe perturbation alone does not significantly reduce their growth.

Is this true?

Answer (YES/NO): NO